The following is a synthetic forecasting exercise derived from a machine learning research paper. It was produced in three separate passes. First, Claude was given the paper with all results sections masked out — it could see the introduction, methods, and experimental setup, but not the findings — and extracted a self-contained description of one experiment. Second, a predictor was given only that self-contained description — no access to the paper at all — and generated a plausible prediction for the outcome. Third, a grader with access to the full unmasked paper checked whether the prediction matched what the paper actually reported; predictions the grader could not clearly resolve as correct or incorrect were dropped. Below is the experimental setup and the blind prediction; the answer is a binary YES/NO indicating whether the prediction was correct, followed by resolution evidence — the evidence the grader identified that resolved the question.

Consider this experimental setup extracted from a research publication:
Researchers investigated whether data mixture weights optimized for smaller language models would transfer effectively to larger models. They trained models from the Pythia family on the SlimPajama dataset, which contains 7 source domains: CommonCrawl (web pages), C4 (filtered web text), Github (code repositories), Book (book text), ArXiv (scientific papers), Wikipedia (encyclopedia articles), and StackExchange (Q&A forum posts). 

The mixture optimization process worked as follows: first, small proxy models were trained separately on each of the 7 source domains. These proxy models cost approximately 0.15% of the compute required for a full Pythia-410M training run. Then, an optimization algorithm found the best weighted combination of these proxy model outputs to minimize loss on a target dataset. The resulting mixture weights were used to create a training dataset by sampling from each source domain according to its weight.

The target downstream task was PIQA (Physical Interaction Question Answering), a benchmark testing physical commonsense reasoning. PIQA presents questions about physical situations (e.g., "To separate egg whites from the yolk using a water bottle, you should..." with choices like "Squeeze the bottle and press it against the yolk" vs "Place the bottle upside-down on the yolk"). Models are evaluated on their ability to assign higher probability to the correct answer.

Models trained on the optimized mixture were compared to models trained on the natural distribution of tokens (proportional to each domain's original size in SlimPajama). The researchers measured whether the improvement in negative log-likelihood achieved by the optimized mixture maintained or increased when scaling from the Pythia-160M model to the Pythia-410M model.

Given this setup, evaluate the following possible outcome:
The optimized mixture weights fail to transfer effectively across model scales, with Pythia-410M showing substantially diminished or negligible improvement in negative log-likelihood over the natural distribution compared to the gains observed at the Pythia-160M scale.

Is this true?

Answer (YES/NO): NO